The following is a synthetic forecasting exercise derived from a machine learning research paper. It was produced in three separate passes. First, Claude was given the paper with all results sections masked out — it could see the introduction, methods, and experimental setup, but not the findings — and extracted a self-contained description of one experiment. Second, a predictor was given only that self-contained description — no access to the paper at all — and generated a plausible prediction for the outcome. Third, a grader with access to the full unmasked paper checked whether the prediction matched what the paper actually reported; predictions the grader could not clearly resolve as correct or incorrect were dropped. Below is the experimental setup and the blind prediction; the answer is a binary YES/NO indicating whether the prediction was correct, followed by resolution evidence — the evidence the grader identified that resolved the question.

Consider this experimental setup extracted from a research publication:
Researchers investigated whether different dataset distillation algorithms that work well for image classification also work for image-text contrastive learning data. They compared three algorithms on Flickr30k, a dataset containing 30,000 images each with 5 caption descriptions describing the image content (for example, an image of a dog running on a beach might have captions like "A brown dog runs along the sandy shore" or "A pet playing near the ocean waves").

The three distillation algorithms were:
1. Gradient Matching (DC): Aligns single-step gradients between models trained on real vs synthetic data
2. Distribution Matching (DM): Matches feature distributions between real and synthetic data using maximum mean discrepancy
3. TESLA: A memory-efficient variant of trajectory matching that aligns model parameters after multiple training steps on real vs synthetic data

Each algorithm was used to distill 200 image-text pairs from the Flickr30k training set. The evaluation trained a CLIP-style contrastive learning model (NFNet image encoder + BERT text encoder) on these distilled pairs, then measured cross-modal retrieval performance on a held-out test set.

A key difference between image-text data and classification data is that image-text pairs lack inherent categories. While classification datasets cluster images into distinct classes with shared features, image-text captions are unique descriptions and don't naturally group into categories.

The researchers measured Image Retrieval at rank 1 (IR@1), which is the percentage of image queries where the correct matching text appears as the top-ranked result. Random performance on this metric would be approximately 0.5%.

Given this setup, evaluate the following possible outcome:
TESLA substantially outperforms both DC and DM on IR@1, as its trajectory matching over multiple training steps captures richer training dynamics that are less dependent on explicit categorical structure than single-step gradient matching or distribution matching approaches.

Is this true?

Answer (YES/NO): YES